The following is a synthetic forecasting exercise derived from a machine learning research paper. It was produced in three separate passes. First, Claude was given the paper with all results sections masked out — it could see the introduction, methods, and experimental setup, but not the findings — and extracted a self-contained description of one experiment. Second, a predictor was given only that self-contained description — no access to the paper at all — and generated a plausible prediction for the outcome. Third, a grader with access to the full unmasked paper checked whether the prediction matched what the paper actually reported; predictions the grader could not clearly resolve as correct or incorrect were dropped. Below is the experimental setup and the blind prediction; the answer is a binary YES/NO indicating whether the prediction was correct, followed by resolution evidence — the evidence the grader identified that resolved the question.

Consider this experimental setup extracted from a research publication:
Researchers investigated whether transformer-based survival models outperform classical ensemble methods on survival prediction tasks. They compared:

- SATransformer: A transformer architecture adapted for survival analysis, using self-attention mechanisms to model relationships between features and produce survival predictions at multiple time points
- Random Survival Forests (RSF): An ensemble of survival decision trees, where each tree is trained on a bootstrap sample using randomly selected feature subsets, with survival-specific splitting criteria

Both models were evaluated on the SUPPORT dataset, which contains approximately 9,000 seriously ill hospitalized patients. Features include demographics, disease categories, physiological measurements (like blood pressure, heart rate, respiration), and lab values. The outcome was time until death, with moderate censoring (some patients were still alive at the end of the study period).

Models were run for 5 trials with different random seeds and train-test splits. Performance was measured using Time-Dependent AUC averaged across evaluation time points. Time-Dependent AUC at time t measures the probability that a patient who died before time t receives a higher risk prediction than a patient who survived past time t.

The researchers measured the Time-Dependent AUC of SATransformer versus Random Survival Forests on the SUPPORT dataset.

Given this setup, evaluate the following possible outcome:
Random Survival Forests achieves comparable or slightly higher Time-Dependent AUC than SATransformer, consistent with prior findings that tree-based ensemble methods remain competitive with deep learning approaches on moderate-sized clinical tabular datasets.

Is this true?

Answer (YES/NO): YES